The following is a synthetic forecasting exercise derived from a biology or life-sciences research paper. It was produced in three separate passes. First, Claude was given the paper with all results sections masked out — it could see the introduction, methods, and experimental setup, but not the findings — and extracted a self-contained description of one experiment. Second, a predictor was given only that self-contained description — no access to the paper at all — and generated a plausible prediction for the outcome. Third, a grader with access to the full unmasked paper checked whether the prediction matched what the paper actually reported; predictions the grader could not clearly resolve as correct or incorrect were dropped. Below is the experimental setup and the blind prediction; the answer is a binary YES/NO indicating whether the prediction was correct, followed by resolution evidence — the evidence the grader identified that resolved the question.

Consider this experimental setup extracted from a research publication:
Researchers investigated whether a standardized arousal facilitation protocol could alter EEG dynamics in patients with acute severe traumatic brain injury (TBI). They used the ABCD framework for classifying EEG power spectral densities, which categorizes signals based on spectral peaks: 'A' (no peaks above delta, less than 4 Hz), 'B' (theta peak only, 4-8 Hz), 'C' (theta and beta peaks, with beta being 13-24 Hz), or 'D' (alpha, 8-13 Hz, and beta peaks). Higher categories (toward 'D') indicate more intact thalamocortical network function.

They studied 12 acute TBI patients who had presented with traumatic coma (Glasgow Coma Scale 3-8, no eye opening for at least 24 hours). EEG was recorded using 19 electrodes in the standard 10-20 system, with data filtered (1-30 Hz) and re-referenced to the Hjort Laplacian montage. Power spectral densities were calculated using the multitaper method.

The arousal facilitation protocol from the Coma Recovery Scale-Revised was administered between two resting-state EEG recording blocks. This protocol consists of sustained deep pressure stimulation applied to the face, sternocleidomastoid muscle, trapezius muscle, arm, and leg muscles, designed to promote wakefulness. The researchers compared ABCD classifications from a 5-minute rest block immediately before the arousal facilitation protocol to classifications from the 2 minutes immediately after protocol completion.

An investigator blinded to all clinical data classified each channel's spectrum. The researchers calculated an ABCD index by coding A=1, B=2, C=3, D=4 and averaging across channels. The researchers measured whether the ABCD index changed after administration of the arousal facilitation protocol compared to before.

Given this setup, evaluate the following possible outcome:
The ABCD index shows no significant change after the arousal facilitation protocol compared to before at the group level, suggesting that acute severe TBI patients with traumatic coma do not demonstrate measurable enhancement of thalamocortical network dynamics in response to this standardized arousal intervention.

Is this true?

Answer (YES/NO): NO